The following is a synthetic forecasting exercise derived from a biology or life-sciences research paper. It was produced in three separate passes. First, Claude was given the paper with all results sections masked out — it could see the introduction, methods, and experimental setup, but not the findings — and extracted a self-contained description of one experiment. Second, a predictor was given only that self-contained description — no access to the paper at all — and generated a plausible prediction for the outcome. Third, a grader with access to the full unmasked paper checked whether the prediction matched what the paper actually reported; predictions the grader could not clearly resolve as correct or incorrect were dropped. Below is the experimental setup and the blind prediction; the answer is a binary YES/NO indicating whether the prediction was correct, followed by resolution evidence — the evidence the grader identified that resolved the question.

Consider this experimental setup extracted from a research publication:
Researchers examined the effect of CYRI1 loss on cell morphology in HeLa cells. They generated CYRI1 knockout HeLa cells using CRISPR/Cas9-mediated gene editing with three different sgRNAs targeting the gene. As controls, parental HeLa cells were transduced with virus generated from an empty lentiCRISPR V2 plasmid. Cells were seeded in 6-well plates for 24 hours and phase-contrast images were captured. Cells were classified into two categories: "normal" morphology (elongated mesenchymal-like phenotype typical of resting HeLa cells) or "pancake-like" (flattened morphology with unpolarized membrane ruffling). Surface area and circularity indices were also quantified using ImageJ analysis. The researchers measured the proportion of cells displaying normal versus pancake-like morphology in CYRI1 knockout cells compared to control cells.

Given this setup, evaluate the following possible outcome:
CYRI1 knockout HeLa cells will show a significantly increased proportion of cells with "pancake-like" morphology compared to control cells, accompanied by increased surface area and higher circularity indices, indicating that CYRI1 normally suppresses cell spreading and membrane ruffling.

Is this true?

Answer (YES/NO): YES